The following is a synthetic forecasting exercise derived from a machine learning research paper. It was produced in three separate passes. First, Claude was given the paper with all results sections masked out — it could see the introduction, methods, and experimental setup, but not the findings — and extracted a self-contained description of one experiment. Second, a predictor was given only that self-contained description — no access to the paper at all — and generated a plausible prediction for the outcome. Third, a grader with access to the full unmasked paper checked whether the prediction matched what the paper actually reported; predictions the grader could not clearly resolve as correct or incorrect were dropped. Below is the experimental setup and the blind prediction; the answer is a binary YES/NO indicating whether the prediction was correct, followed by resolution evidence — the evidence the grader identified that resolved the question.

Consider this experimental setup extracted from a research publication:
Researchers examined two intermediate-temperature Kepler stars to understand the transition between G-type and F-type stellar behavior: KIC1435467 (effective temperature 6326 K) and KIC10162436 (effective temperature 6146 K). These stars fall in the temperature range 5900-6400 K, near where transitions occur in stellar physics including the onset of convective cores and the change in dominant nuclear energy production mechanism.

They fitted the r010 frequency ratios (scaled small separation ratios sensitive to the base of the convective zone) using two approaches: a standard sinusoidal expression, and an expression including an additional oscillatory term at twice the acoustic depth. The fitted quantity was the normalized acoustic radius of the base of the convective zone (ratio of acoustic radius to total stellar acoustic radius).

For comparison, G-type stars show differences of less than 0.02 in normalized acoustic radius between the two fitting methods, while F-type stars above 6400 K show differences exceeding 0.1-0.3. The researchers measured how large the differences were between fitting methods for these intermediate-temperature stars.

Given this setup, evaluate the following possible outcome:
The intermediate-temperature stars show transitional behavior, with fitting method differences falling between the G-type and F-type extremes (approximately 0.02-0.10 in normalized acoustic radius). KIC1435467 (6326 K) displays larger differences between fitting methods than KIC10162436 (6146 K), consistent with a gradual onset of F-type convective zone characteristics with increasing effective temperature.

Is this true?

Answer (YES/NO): NO